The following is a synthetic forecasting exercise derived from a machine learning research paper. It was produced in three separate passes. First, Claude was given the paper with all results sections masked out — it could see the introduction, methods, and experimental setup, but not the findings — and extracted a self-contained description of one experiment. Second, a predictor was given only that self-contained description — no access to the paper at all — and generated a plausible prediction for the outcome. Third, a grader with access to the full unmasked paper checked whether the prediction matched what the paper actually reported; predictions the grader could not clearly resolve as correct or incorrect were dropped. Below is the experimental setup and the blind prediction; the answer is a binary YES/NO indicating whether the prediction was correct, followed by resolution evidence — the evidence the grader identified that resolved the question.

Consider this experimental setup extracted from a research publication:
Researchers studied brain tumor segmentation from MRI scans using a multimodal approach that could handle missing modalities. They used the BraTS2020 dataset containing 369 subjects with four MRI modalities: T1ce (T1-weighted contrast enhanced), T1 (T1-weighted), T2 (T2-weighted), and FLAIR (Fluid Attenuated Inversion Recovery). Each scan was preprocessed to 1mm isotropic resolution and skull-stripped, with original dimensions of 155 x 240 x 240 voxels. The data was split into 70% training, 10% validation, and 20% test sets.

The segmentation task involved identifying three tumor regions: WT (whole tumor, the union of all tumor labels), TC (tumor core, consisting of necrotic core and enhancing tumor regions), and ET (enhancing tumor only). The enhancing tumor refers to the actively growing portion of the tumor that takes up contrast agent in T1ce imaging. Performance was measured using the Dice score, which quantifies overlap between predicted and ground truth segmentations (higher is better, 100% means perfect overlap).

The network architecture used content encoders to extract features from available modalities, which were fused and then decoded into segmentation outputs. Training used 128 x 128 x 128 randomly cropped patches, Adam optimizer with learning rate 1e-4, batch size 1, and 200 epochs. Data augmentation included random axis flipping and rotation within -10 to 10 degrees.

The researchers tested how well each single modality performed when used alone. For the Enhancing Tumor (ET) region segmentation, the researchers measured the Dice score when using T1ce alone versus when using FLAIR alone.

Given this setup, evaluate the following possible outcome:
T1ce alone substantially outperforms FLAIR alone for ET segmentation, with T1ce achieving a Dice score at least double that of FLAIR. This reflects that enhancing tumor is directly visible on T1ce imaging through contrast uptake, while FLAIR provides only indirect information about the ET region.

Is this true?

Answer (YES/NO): YES